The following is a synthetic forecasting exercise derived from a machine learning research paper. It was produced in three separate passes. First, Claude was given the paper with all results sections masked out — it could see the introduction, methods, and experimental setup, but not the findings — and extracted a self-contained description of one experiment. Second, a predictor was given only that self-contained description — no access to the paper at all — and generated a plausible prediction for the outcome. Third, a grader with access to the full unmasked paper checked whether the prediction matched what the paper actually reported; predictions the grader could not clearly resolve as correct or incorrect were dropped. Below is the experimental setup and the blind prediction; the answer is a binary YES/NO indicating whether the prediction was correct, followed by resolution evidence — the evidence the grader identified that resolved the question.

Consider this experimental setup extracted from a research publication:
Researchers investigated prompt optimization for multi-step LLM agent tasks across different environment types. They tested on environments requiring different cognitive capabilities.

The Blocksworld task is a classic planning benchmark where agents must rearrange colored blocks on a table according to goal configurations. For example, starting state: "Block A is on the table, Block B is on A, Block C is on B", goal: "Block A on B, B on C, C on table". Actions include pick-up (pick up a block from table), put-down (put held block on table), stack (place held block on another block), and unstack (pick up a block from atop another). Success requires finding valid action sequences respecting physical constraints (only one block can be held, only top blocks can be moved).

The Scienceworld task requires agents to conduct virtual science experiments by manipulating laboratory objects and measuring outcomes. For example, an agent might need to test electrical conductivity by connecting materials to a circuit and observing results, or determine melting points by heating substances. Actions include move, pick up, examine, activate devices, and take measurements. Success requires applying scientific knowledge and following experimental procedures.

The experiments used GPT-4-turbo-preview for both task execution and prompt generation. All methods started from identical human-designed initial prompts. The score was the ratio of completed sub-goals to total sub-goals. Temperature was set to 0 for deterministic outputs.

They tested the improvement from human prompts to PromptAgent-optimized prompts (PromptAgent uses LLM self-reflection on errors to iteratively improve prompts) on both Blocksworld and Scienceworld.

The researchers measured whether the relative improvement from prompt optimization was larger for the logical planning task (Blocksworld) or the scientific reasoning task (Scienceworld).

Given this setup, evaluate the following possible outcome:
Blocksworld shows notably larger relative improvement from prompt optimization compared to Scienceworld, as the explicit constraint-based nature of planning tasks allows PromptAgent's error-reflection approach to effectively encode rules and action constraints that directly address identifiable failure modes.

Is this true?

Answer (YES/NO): YES